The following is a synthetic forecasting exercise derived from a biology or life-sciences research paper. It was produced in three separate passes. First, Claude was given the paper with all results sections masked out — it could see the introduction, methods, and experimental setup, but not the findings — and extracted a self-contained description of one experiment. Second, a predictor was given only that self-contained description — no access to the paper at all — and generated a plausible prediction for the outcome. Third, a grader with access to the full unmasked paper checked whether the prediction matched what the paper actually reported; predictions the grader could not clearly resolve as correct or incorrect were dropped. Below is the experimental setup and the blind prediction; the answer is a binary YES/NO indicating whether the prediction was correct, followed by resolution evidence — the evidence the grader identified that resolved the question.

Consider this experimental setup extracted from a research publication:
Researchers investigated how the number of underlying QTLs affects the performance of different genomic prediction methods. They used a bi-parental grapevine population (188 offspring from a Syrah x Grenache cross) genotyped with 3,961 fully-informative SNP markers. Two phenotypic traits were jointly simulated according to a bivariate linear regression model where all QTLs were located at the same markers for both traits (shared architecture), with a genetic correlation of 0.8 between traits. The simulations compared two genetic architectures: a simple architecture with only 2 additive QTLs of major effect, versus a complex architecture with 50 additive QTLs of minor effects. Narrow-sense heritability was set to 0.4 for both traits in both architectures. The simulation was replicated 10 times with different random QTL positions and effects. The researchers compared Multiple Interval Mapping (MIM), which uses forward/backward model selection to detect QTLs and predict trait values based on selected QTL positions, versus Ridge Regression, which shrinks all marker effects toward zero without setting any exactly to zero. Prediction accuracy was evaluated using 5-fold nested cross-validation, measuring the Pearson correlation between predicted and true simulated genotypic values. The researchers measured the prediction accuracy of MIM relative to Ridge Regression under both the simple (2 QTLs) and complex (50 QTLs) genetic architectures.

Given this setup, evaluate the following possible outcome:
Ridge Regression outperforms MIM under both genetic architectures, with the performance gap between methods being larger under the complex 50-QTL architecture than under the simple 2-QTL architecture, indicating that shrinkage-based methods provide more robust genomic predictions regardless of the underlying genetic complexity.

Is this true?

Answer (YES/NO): NO